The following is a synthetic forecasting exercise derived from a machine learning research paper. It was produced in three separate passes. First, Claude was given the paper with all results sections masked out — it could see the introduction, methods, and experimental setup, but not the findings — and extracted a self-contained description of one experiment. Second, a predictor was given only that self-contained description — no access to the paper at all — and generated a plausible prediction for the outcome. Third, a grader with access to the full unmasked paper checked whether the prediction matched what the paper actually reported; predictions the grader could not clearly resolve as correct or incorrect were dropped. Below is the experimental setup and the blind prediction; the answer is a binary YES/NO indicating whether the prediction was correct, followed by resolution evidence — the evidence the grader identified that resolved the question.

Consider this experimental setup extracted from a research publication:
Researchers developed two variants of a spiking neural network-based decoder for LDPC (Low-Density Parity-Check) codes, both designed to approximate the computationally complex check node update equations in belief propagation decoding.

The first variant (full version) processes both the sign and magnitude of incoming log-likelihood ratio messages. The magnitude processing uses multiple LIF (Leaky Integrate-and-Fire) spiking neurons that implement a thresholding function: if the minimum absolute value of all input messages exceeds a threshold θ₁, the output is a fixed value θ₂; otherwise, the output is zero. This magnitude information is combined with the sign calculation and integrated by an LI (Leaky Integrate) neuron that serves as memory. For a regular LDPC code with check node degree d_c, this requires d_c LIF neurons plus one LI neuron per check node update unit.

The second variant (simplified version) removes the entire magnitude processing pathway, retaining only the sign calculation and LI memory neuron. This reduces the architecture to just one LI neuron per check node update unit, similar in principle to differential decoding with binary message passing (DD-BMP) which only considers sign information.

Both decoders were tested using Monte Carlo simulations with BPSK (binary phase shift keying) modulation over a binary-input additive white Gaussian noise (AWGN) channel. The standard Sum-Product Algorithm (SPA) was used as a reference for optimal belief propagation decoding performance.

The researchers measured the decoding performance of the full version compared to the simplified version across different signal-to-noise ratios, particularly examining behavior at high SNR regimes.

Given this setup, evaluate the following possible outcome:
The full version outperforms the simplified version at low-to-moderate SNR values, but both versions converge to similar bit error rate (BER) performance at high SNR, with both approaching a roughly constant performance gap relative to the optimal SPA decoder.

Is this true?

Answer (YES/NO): NO